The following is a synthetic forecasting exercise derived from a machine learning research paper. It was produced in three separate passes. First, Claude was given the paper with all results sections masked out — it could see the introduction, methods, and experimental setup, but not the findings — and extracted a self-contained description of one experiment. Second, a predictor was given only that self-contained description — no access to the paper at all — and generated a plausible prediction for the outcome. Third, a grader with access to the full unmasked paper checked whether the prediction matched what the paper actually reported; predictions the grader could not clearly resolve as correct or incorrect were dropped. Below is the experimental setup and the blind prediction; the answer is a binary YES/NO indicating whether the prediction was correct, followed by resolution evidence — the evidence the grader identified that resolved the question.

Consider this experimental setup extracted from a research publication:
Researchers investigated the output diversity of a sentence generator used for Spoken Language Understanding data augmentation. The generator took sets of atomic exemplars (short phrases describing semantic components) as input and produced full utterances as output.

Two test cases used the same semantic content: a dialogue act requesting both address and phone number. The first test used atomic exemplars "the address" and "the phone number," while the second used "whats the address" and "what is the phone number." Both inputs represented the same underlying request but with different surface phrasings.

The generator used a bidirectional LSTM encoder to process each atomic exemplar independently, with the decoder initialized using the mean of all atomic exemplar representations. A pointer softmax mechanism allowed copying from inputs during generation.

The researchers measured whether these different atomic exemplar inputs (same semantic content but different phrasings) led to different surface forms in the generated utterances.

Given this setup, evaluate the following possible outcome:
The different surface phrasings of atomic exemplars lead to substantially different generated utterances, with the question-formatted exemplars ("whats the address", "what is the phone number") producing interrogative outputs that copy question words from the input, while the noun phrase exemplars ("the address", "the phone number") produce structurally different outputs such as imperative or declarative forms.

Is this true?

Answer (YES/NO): YES